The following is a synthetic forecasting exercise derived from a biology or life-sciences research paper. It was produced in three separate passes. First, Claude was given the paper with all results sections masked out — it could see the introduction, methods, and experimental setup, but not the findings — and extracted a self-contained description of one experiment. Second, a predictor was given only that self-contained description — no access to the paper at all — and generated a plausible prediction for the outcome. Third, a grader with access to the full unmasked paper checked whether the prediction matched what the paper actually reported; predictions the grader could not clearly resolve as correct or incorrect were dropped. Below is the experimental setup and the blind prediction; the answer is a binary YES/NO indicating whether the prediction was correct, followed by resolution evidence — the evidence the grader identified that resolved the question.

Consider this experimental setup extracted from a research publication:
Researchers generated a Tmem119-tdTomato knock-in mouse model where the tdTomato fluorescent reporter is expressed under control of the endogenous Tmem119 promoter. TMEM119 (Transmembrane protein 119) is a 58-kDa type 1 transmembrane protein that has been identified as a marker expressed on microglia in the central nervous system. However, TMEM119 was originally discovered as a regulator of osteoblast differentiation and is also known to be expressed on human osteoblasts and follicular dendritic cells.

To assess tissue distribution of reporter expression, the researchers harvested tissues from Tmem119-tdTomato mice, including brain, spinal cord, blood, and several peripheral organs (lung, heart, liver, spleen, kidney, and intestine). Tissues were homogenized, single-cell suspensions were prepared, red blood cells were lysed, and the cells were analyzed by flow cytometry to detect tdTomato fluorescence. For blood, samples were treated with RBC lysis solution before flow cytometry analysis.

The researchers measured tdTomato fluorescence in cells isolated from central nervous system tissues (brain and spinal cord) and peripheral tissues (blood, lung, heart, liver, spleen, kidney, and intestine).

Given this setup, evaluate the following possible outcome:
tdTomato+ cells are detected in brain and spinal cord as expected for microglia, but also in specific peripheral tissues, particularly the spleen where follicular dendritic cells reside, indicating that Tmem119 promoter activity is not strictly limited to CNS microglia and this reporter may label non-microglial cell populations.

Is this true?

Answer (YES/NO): NO